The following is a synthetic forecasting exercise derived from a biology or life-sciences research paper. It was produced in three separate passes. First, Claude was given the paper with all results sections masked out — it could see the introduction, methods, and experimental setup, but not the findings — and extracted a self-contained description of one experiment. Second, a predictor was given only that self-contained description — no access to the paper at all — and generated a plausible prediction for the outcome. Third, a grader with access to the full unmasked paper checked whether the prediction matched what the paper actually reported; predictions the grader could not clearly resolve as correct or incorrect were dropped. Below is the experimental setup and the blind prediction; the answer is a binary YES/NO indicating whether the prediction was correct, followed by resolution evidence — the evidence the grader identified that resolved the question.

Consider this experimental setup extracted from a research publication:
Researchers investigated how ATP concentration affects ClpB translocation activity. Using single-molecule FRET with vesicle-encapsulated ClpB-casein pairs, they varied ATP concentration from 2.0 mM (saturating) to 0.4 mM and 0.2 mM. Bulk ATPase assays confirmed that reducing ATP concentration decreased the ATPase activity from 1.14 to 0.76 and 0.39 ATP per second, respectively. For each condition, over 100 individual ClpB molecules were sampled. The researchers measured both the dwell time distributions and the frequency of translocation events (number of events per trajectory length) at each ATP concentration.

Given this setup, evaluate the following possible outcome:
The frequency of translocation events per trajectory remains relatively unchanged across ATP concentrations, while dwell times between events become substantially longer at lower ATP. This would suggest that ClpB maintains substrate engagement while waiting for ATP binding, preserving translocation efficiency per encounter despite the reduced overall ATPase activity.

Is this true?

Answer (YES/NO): NO